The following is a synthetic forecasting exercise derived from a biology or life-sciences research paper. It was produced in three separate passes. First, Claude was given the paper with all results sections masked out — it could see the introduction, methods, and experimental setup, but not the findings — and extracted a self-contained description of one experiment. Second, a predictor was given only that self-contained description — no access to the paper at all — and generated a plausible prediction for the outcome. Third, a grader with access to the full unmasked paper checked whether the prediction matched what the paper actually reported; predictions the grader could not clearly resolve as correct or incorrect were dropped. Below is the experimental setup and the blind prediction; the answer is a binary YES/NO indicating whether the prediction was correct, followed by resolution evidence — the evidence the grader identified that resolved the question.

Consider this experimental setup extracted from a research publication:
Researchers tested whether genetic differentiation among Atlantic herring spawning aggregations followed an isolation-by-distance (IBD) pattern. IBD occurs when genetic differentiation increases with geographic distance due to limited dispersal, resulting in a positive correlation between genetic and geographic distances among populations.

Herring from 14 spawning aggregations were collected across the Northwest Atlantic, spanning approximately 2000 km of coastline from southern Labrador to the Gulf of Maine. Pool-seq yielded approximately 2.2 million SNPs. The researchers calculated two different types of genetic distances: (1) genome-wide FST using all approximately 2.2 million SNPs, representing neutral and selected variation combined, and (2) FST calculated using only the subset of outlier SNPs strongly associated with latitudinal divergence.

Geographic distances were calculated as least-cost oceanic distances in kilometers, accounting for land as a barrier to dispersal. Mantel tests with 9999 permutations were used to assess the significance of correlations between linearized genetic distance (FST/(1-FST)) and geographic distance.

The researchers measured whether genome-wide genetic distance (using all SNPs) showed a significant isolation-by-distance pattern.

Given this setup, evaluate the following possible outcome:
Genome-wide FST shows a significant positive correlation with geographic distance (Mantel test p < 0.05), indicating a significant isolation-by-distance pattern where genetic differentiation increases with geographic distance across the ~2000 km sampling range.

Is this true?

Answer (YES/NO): NO